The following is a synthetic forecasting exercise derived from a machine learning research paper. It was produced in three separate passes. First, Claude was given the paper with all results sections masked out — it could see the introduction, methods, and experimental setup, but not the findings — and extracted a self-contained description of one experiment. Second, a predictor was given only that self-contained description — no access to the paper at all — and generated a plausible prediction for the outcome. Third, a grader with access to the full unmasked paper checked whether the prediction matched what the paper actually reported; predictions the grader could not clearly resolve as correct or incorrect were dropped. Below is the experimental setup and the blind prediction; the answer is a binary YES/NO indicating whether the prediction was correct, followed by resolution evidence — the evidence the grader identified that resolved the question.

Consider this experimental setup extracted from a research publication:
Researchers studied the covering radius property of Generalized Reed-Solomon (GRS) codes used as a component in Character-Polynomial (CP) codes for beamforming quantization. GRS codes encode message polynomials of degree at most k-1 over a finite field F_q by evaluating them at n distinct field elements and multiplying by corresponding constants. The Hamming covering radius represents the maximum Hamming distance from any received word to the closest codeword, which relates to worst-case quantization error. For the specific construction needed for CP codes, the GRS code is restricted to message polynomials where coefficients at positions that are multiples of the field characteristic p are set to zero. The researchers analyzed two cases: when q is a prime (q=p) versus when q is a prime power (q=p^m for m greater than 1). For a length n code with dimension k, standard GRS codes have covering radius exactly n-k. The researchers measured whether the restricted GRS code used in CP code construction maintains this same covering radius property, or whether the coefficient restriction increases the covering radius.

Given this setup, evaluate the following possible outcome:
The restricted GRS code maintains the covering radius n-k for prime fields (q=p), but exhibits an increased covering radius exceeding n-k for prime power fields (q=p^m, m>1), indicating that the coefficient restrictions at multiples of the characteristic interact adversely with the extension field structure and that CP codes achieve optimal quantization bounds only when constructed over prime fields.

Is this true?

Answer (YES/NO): NO